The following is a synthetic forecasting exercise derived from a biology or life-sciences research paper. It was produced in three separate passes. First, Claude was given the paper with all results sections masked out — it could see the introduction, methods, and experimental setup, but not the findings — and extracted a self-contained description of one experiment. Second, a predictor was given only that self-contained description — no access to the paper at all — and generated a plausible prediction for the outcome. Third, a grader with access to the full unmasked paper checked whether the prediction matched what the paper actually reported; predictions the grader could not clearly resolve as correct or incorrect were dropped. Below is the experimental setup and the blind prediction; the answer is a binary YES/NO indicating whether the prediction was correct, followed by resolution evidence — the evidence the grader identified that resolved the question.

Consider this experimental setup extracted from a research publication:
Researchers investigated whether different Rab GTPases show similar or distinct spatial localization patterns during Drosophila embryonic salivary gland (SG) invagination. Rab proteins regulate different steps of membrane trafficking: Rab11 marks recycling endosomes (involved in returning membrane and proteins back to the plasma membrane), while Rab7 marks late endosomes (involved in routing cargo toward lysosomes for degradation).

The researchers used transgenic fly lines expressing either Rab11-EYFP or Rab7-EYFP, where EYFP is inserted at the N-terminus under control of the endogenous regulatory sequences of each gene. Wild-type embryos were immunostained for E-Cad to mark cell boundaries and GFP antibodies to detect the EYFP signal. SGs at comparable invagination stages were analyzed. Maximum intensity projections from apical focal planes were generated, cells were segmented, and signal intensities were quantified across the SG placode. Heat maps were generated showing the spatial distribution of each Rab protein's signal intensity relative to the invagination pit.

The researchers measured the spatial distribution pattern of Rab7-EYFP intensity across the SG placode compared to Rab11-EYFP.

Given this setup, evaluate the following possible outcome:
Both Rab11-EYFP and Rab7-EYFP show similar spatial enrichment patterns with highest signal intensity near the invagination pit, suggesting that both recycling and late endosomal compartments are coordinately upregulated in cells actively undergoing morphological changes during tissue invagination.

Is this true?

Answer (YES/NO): NO